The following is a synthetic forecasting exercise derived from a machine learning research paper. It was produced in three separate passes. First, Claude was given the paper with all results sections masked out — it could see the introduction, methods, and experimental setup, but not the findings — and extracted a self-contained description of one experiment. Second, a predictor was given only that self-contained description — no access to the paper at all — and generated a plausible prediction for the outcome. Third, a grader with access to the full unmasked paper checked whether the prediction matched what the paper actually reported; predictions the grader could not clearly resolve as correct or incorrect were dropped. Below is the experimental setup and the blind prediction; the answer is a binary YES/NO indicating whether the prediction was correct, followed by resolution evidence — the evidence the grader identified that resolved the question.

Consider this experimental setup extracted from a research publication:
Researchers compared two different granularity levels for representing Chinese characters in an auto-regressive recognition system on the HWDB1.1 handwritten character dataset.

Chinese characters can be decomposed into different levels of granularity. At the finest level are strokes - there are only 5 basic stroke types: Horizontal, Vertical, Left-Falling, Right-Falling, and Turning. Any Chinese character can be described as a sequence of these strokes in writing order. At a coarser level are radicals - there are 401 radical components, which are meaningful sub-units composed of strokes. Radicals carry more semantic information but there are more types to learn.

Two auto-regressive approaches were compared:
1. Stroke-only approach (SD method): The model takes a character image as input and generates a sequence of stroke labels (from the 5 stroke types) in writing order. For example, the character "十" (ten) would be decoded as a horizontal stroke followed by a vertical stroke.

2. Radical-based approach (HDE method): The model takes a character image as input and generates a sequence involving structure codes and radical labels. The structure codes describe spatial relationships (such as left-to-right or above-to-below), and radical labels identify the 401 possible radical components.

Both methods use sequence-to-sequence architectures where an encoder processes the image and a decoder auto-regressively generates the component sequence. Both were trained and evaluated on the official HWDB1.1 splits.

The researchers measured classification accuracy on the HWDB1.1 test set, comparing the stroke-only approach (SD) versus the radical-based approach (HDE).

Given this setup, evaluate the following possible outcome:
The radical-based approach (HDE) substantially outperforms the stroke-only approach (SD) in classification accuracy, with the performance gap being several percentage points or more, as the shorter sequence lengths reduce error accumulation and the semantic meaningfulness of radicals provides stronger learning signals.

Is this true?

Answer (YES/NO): NO